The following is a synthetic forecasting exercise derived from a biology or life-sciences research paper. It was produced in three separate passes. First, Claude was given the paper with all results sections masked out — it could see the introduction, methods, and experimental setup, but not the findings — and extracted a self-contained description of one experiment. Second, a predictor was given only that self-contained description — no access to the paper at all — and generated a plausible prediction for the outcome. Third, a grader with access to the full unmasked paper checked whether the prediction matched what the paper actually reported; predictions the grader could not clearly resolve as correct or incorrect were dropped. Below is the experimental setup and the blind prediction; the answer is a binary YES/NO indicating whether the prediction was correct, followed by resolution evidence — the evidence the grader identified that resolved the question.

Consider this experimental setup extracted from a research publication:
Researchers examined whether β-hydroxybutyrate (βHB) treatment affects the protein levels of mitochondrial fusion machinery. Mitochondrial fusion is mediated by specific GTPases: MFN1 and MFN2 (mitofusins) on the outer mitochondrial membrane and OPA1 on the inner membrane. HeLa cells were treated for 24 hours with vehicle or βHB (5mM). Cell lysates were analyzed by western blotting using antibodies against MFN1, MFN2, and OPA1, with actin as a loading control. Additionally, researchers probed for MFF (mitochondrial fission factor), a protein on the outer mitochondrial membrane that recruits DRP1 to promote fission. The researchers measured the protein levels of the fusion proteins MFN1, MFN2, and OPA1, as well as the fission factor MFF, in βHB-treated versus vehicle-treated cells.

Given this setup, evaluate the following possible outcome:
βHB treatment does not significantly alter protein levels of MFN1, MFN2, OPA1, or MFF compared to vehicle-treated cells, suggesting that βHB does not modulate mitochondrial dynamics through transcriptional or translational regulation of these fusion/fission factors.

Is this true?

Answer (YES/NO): NO